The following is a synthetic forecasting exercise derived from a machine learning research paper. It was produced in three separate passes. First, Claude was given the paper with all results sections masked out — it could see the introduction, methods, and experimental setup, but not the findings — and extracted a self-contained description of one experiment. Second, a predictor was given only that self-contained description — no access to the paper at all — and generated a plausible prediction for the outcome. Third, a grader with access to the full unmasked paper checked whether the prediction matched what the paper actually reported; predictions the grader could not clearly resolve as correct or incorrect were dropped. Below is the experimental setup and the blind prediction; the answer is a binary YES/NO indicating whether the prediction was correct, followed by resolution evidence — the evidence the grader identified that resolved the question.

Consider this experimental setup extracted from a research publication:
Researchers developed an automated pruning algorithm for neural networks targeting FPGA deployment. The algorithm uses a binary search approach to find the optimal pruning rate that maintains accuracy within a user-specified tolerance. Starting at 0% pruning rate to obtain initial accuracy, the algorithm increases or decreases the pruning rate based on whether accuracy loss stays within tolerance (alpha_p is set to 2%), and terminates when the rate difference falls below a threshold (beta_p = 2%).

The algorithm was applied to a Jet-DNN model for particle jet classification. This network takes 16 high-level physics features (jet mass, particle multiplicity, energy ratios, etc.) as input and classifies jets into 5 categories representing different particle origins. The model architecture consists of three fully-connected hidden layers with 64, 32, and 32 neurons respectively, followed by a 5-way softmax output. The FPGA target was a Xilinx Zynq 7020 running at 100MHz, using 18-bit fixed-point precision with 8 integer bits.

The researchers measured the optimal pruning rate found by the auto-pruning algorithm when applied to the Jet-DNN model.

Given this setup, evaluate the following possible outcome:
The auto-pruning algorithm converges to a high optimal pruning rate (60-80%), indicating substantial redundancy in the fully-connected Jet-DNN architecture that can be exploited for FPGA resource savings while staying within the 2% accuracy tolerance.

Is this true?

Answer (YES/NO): NO